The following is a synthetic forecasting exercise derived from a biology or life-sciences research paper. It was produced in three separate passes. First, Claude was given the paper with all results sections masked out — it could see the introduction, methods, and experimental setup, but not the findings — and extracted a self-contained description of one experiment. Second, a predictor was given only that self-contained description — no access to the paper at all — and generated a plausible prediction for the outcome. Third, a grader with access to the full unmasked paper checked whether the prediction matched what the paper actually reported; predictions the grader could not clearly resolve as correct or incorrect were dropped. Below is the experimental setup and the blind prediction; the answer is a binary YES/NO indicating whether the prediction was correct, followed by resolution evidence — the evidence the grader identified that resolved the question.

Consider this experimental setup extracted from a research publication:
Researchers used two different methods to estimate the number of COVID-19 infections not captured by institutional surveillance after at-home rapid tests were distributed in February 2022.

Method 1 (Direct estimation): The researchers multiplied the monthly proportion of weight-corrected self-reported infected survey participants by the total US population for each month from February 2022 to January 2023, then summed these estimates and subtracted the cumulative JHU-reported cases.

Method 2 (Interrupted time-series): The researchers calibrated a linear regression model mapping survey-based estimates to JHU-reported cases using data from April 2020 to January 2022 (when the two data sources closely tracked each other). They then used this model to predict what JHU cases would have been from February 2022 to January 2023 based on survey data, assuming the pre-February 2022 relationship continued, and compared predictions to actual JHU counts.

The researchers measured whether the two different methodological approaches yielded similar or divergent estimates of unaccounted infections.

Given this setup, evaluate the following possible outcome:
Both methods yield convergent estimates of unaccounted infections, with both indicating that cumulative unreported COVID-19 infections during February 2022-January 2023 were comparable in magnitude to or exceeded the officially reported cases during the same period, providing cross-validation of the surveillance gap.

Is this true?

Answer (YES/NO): YES